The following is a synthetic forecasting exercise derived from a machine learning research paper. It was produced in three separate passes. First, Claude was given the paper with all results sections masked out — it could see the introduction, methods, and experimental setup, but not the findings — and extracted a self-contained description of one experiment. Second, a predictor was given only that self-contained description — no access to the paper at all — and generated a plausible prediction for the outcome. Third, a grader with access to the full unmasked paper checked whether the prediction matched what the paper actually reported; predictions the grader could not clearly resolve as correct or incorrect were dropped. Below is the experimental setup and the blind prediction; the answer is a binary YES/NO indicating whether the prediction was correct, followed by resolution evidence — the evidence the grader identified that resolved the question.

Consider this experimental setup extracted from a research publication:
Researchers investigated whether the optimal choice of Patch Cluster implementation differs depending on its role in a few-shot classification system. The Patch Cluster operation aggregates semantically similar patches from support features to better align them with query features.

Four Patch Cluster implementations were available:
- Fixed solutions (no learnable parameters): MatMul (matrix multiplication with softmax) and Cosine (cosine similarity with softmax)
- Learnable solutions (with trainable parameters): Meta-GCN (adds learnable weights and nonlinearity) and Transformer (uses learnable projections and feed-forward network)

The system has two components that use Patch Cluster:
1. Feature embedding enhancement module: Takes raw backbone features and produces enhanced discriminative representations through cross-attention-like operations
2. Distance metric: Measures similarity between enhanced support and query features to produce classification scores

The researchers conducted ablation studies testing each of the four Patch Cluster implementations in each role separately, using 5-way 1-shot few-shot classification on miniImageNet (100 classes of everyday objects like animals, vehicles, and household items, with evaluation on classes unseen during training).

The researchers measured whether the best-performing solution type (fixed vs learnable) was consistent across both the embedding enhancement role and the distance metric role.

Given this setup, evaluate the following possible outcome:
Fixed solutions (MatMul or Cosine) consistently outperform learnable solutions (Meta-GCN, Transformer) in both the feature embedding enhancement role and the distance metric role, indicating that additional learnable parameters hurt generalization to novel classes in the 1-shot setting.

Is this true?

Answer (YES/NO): NO